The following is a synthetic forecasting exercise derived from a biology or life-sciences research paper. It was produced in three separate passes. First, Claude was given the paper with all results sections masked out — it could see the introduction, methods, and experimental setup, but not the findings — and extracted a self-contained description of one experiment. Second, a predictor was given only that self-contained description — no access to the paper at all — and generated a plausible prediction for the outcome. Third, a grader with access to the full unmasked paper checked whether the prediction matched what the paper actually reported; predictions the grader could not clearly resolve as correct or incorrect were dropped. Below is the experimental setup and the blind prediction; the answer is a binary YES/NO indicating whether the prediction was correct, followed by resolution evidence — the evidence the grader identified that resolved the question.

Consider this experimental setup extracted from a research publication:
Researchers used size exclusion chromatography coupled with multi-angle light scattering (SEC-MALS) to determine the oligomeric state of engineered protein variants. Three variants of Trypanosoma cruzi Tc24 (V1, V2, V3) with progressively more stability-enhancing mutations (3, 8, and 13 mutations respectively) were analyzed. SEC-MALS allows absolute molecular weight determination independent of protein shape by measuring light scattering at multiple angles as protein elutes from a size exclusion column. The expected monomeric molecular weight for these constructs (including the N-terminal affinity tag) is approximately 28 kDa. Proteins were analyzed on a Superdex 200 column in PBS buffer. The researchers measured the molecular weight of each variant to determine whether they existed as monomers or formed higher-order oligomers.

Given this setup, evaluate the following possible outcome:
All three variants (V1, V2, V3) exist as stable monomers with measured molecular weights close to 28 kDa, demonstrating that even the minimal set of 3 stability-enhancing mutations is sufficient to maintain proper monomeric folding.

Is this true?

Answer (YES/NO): YES